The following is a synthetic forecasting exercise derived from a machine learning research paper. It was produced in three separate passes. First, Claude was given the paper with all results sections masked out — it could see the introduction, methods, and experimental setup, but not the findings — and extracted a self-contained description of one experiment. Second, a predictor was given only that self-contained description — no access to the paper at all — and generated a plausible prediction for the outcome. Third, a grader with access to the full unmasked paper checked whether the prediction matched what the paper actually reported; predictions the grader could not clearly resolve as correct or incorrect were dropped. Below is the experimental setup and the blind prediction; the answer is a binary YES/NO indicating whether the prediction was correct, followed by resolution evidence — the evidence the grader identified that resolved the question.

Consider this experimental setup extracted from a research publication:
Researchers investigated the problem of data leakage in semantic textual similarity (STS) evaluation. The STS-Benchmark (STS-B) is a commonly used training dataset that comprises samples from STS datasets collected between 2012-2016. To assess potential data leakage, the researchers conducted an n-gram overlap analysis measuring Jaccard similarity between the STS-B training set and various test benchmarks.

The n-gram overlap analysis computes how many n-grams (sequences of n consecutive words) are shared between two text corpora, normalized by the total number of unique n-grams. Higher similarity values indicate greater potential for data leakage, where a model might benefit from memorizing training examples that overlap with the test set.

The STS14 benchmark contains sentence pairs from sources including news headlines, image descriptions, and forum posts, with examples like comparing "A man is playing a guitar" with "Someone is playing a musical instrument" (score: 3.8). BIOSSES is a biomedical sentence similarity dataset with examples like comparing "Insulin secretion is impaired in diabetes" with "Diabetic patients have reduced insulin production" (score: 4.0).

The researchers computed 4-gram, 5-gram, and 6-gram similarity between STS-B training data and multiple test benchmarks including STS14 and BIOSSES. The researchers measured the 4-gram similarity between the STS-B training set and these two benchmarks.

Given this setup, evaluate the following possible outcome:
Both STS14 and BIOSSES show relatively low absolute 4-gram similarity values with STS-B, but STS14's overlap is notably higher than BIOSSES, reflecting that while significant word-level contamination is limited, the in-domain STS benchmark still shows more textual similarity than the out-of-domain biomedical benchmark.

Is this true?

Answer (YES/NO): NO